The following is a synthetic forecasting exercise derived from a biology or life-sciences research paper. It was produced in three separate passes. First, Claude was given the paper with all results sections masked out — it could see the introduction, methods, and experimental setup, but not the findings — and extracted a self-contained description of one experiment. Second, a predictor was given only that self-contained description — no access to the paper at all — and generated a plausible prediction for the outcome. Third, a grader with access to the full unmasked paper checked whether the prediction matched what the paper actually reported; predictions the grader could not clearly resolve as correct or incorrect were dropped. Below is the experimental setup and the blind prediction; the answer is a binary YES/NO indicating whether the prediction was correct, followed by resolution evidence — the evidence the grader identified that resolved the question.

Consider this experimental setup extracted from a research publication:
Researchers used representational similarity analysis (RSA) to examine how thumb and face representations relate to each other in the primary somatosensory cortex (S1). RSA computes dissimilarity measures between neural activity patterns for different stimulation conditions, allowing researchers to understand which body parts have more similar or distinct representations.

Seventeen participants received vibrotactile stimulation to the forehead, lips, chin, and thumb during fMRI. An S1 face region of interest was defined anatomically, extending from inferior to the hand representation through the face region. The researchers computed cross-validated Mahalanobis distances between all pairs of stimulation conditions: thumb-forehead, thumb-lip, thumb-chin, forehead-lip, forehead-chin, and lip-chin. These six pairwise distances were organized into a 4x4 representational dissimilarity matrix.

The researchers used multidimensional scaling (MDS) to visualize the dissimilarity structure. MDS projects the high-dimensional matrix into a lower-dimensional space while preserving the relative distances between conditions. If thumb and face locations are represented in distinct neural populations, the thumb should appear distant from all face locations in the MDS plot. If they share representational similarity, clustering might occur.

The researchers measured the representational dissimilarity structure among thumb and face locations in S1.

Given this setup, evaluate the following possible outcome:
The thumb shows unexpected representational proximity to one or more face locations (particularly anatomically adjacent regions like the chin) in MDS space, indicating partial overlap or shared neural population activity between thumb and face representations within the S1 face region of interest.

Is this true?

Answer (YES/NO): NO